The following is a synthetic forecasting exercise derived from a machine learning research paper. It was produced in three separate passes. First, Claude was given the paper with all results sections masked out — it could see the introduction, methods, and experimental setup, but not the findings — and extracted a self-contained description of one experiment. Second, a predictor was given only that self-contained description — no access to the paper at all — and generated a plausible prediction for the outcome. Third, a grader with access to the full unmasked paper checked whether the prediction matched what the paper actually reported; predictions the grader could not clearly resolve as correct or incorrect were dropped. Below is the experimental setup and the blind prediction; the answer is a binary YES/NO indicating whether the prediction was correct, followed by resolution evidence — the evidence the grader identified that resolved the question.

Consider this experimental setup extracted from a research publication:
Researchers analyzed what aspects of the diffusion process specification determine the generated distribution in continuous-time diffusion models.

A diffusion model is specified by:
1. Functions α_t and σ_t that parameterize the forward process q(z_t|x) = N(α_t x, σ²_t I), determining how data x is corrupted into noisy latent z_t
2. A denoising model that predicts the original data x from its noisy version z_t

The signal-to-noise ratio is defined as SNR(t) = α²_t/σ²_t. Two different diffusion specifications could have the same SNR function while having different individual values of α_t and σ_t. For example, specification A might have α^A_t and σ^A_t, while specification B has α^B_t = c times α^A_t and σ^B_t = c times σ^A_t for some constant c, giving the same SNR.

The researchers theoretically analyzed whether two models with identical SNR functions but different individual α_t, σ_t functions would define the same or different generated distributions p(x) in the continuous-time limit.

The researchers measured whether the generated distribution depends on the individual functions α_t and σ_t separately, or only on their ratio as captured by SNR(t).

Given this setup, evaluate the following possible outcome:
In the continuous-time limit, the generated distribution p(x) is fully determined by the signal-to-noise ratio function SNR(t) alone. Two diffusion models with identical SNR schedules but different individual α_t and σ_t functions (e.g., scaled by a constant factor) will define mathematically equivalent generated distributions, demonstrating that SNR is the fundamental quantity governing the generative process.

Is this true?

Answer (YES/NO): YES